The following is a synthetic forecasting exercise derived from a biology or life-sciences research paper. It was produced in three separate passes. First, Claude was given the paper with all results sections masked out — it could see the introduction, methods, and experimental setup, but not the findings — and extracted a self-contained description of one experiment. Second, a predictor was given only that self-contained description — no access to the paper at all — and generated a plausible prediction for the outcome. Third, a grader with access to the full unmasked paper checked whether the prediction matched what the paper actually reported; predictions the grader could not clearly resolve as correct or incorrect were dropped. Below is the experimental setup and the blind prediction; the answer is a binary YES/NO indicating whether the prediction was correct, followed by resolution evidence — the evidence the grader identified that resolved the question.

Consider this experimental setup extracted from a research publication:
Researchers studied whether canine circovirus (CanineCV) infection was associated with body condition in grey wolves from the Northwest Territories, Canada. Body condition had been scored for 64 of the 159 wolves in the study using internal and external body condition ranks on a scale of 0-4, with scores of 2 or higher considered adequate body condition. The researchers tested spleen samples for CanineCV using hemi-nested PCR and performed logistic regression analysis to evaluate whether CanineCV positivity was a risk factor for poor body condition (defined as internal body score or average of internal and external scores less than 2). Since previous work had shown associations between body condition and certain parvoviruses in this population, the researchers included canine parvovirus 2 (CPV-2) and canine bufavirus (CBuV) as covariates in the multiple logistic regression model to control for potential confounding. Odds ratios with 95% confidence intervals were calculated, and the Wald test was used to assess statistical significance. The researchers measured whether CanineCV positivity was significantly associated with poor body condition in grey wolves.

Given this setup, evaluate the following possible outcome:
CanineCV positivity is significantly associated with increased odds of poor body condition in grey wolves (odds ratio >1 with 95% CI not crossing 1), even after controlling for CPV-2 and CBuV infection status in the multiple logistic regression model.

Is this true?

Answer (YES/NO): NO